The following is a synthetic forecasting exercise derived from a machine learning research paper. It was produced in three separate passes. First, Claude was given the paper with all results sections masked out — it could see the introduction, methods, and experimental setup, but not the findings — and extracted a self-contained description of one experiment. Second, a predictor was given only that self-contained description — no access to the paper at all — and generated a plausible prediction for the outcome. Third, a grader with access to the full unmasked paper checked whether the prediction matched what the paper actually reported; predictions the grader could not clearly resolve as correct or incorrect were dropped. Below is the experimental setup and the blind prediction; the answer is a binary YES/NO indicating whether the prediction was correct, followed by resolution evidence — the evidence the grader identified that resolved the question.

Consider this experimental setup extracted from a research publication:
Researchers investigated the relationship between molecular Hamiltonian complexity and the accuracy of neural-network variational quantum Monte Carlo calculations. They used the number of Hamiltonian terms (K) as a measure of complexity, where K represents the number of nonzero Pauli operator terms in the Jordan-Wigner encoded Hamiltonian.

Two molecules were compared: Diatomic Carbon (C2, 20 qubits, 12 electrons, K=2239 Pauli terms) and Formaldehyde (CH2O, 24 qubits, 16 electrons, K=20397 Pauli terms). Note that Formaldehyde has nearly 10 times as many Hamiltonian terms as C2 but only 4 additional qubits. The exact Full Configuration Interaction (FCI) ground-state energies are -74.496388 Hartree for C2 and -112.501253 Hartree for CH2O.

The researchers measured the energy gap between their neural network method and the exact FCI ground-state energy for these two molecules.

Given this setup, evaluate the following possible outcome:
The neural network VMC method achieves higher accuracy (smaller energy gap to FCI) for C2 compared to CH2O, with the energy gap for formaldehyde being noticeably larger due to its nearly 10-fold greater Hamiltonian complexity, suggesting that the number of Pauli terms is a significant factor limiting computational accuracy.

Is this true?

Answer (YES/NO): NO